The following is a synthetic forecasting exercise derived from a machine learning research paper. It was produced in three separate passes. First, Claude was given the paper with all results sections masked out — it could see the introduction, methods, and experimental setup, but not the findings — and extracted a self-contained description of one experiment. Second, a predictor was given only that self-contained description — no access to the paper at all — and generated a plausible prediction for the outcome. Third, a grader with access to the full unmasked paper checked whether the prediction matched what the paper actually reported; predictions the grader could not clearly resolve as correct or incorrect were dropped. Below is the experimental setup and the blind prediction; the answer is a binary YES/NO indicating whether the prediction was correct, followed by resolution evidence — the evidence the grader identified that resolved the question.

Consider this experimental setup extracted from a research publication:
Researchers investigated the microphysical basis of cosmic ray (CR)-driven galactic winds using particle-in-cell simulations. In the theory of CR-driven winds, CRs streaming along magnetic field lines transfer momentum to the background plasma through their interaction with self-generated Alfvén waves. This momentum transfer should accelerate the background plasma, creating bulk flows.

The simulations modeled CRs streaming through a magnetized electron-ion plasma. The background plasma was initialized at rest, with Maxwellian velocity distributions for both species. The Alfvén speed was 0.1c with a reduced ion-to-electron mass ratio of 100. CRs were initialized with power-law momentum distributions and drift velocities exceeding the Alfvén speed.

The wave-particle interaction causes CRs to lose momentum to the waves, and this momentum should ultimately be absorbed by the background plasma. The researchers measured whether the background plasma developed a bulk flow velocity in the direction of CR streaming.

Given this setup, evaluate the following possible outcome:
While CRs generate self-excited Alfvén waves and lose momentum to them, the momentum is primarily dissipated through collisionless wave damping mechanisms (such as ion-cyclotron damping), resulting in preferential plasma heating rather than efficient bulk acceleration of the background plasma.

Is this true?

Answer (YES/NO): NO